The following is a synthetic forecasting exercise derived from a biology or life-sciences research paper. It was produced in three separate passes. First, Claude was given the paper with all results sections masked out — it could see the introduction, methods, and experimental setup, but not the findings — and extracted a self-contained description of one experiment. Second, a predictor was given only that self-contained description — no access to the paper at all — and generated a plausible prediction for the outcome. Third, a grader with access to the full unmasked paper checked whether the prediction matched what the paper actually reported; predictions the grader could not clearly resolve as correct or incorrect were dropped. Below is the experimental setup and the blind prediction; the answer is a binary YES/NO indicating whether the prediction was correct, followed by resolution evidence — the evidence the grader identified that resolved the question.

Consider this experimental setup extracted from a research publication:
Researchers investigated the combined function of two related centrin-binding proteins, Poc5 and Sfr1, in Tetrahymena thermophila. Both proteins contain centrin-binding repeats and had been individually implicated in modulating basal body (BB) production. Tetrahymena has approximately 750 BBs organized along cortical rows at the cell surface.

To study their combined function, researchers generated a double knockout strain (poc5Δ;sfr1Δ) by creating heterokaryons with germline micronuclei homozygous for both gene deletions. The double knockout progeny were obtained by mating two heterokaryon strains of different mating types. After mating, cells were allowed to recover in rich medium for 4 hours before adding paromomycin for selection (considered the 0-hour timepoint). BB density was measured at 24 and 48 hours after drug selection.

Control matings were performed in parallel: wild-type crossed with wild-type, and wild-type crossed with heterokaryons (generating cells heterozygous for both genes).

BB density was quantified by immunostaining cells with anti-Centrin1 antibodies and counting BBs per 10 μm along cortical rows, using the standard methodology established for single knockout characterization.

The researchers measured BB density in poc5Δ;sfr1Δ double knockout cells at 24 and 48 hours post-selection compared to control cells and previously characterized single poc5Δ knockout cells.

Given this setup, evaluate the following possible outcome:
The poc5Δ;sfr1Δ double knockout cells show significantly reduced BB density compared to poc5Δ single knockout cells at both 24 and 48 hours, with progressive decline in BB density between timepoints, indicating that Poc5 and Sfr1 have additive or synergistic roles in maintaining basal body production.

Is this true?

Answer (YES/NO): NO